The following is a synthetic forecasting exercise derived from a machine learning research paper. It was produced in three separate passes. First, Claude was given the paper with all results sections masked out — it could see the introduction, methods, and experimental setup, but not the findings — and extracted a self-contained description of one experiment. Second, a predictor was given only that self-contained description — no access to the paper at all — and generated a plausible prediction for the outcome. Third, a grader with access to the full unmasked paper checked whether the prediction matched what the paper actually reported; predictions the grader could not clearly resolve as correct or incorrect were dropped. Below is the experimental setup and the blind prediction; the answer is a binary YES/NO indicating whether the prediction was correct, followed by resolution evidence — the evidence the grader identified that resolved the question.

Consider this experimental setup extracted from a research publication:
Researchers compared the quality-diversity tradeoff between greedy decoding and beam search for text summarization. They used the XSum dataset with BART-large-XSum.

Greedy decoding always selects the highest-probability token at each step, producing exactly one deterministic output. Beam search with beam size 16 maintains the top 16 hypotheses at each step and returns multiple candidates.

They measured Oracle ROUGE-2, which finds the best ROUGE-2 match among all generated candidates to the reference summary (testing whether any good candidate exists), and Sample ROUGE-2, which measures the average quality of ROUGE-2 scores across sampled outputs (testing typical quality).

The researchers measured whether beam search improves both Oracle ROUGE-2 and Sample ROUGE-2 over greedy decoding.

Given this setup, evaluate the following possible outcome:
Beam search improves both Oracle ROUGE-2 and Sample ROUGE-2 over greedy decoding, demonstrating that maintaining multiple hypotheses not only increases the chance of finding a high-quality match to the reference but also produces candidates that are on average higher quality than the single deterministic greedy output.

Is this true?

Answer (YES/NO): YES